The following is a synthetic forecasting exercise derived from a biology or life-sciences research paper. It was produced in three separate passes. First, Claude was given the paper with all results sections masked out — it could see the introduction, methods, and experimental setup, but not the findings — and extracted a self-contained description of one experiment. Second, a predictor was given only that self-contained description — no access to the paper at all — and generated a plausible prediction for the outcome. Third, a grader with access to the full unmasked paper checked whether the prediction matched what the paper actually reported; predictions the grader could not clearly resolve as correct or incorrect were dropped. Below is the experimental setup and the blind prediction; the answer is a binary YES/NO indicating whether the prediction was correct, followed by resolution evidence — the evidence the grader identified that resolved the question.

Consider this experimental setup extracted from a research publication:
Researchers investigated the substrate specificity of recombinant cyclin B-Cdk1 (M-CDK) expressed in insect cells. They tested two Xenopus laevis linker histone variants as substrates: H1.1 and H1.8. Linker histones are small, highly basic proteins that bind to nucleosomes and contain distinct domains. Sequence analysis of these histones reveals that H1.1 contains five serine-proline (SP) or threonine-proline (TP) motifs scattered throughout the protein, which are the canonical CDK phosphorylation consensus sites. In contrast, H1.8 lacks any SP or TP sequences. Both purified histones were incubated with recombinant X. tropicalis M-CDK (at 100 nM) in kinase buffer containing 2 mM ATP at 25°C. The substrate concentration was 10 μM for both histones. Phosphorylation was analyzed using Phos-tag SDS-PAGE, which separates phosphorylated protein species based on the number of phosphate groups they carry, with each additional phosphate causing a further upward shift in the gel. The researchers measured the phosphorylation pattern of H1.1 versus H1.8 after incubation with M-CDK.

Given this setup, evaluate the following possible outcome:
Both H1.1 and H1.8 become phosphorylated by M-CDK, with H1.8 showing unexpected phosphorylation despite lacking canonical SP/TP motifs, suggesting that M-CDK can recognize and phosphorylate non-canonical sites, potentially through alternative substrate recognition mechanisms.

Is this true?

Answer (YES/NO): NO